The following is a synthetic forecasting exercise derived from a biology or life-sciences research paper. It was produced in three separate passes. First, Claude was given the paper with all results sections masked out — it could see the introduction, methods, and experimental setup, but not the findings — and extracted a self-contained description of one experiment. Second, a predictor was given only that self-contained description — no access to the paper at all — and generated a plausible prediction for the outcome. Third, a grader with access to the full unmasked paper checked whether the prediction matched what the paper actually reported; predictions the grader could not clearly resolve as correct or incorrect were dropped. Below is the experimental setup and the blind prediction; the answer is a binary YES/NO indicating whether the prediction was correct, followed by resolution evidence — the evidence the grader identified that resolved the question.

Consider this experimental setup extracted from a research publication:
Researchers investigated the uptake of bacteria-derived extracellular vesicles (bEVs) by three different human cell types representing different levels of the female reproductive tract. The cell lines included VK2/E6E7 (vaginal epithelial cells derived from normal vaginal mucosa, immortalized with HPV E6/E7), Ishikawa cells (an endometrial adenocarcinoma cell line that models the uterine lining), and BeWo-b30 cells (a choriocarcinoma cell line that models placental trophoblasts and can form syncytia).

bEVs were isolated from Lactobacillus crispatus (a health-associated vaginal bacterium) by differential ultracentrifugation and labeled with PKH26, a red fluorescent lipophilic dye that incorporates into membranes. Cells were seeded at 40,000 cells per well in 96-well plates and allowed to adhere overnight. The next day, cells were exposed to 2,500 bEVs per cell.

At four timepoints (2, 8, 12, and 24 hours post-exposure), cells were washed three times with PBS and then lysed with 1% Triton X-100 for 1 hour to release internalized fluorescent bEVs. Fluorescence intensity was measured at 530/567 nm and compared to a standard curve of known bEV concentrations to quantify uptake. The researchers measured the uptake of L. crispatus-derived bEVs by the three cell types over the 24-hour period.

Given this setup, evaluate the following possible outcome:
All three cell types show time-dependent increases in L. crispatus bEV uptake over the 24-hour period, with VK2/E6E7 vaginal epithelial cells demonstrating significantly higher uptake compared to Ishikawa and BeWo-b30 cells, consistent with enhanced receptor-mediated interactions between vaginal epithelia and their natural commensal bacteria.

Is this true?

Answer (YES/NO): NO